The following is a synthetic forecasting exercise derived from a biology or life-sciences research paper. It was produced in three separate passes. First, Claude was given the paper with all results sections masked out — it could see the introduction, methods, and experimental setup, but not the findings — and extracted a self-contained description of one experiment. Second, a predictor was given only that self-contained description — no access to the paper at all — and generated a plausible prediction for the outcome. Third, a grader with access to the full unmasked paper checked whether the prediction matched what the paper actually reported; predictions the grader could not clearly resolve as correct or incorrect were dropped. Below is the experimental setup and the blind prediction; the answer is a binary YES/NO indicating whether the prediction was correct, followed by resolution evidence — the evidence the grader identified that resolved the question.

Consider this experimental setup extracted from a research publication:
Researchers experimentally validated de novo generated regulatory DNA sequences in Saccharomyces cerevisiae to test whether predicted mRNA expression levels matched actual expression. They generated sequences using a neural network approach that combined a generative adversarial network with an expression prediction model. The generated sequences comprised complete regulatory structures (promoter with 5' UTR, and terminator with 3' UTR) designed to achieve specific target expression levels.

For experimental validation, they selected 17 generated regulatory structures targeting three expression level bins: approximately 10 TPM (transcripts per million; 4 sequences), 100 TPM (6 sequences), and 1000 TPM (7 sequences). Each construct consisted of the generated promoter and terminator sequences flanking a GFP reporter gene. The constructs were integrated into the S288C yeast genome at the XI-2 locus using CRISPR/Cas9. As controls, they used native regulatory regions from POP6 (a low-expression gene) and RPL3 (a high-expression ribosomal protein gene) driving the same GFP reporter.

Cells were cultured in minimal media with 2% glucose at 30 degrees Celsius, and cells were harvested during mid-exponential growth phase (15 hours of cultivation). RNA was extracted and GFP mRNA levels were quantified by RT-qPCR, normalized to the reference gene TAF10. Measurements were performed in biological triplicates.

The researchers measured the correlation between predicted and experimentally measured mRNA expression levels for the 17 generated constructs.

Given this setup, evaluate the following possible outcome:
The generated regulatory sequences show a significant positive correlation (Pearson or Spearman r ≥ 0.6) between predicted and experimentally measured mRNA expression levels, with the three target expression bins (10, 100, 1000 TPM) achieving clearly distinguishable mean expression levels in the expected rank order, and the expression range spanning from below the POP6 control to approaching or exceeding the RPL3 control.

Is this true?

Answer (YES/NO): NO